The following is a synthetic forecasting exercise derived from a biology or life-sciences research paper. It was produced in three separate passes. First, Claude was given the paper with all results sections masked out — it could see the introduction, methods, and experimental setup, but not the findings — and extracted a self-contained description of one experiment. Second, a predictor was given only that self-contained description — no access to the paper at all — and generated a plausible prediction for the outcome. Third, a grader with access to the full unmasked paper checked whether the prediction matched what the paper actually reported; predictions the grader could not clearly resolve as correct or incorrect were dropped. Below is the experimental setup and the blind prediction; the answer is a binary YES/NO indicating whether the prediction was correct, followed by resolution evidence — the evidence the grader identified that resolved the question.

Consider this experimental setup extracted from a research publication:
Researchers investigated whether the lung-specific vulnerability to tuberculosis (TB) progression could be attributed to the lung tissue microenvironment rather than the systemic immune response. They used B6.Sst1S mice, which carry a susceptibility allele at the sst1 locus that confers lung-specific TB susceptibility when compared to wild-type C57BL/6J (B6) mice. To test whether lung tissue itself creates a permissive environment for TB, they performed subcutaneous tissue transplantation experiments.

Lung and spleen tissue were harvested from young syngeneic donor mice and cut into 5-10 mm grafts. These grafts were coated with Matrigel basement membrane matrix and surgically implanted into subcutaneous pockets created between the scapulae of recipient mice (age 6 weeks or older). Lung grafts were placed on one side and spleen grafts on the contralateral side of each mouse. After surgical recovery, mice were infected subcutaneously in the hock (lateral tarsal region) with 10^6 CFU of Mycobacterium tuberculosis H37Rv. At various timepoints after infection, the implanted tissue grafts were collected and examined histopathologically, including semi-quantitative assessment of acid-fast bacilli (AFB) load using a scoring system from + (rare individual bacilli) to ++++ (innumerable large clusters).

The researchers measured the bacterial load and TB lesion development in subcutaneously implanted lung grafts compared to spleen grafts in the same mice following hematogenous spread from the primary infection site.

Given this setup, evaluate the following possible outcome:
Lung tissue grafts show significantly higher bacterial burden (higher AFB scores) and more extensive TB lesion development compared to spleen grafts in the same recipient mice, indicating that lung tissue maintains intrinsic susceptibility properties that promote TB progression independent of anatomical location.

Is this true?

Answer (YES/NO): YES